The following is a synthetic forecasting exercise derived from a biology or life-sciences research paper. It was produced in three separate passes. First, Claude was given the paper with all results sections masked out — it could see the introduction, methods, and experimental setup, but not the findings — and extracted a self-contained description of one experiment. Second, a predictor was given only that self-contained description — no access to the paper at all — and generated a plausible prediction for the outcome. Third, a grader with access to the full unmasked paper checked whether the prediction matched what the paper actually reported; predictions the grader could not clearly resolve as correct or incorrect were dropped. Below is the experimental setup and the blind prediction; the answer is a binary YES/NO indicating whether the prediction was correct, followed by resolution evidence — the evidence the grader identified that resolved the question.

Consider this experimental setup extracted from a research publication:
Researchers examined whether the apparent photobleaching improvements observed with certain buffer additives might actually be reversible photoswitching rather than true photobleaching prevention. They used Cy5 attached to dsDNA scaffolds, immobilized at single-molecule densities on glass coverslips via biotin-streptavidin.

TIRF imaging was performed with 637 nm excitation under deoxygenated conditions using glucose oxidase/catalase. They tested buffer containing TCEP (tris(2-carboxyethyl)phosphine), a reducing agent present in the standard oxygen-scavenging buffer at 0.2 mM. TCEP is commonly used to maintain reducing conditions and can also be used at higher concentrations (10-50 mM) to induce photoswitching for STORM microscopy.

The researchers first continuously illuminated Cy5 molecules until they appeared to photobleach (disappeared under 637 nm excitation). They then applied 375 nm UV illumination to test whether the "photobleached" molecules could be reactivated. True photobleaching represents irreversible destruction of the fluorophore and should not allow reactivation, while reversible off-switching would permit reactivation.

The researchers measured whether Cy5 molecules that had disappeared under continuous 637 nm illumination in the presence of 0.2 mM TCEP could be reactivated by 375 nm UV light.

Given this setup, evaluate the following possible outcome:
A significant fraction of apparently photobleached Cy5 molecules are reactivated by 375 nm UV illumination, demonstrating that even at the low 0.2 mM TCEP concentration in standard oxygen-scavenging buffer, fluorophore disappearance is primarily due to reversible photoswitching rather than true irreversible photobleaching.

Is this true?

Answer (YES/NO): YES